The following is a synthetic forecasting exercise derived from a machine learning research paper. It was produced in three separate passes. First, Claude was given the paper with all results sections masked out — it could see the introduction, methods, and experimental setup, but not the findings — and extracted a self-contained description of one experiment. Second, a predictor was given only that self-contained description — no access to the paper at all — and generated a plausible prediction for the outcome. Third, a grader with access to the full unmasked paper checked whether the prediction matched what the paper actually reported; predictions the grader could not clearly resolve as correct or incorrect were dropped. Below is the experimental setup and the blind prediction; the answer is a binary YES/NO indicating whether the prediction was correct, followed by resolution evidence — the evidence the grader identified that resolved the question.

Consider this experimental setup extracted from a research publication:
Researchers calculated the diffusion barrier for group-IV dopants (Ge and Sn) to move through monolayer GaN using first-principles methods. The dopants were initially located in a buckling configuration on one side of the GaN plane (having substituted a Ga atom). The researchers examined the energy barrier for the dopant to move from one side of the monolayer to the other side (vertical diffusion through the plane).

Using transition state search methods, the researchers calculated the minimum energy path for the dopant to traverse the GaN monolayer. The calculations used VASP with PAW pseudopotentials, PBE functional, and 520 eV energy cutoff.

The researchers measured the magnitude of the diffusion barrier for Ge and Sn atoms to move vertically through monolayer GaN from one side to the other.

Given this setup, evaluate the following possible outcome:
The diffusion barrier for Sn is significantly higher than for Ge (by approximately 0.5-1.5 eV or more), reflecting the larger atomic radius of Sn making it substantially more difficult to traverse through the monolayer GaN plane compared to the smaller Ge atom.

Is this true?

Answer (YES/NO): NO